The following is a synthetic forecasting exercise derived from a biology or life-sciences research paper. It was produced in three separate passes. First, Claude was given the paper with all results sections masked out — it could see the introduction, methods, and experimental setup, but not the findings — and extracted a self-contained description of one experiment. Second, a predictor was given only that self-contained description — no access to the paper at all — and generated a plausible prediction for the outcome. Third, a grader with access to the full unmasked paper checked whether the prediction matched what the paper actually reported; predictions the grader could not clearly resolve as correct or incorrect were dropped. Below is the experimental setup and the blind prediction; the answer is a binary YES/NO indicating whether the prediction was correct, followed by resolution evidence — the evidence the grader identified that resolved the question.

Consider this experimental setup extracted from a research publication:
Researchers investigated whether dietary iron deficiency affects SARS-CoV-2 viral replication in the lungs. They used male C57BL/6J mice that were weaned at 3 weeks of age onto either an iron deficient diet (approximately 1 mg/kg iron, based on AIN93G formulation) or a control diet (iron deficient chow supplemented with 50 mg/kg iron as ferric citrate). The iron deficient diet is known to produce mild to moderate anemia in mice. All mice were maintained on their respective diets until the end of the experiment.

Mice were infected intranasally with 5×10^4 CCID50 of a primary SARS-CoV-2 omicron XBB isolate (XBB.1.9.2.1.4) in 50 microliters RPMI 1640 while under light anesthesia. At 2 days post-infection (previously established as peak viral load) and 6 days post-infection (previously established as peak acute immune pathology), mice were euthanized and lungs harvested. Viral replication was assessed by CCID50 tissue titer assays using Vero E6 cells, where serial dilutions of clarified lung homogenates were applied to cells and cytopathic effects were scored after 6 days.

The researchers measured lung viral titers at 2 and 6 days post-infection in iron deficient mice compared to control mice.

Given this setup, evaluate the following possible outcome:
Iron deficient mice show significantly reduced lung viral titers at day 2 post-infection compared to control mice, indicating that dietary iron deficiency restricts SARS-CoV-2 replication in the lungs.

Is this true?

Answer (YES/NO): NO